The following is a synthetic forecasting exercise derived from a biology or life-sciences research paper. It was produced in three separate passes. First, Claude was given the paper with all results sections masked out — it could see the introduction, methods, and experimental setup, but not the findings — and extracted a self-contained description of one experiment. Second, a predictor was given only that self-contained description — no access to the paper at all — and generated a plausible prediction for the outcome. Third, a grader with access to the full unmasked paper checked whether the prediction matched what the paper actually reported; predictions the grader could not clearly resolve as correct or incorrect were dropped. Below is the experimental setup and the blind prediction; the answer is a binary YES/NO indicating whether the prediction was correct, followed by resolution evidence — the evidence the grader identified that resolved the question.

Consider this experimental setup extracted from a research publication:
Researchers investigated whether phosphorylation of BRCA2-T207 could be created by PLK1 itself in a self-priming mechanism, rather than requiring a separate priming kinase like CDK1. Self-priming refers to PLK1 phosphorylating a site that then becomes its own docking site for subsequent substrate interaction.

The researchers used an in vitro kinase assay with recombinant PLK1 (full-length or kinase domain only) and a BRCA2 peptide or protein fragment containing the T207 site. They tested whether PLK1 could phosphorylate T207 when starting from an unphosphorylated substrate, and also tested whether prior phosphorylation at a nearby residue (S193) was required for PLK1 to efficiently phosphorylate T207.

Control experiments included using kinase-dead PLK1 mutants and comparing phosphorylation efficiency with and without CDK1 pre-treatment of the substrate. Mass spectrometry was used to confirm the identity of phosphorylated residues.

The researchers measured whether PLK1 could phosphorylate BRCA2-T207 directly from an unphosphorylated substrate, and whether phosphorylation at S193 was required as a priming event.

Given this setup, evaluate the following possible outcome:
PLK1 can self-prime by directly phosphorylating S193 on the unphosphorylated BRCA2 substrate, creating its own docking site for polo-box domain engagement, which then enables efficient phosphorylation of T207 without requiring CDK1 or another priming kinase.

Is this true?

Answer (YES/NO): NO